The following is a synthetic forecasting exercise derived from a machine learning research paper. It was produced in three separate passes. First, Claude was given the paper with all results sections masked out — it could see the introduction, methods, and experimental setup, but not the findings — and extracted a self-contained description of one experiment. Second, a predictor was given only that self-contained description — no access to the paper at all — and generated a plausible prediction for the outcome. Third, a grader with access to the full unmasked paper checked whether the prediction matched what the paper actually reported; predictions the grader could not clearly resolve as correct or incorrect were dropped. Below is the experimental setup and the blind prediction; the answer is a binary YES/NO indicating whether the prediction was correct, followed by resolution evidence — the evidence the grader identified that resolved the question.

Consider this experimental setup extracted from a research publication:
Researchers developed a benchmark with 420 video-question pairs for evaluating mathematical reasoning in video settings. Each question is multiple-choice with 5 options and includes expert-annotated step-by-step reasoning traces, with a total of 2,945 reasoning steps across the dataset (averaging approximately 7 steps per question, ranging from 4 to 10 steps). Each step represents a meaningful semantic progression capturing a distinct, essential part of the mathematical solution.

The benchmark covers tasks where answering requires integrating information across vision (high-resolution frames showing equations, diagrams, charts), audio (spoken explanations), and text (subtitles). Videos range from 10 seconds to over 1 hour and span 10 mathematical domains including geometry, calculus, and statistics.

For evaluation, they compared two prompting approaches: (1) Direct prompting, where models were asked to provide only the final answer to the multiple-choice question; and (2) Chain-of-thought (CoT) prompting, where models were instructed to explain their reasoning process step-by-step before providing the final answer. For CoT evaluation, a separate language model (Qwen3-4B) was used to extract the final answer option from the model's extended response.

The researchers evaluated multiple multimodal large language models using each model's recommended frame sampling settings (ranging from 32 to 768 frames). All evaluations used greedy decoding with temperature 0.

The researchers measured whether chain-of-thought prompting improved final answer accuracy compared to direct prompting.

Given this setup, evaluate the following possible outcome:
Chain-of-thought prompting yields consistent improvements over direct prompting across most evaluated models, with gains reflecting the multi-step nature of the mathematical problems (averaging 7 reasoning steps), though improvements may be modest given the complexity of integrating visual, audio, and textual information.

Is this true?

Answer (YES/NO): NO